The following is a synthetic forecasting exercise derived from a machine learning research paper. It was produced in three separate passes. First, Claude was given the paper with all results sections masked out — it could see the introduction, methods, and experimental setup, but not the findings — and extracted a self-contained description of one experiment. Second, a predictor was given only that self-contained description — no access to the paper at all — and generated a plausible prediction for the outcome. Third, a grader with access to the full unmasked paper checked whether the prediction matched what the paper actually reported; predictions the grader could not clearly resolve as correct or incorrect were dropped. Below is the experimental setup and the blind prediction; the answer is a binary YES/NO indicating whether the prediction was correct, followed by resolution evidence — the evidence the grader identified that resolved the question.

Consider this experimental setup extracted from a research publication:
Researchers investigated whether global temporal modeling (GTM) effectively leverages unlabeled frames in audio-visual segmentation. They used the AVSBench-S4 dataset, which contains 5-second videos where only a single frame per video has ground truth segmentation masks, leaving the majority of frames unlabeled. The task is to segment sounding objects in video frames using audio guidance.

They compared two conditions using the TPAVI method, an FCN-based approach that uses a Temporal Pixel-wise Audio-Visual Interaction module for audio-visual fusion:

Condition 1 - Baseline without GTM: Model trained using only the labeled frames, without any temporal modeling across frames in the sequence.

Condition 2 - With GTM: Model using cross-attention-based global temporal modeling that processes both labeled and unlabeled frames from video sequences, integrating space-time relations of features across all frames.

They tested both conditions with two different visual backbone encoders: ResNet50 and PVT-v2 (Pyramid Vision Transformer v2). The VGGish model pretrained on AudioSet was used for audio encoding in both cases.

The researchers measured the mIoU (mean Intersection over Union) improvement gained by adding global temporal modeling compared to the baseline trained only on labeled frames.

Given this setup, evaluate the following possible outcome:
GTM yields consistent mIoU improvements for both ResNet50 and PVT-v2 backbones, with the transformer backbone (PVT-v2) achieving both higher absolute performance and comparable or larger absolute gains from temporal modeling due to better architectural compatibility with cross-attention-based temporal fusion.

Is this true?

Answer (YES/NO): YES